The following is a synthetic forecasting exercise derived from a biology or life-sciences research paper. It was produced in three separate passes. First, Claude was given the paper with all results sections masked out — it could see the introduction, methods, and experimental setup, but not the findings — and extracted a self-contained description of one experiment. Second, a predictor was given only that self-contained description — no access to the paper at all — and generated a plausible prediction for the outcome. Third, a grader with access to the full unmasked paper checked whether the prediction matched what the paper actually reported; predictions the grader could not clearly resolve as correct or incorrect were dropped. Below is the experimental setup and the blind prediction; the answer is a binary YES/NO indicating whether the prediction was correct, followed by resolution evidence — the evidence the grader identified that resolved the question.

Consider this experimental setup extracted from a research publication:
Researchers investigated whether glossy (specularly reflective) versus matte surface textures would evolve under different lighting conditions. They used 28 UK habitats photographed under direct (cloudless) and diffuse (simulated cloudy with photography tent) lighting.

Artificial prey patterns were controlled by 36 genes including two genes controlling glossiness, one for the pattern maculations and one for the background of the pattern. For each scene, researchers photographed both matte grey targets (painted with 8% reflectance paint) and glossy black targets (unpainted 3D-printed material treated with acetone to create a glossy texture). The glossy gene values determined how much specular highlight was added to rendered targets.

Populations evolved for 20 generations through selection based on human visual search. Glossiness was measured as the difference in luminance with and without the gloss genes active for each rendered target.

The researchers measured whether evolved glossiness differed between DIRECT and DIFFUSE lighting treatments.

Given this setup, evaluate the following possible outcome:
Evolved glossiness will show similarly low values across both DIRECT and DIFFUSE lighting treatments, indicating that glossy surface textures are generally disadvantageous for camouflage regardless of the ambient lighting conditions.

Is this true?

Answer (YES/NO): NO